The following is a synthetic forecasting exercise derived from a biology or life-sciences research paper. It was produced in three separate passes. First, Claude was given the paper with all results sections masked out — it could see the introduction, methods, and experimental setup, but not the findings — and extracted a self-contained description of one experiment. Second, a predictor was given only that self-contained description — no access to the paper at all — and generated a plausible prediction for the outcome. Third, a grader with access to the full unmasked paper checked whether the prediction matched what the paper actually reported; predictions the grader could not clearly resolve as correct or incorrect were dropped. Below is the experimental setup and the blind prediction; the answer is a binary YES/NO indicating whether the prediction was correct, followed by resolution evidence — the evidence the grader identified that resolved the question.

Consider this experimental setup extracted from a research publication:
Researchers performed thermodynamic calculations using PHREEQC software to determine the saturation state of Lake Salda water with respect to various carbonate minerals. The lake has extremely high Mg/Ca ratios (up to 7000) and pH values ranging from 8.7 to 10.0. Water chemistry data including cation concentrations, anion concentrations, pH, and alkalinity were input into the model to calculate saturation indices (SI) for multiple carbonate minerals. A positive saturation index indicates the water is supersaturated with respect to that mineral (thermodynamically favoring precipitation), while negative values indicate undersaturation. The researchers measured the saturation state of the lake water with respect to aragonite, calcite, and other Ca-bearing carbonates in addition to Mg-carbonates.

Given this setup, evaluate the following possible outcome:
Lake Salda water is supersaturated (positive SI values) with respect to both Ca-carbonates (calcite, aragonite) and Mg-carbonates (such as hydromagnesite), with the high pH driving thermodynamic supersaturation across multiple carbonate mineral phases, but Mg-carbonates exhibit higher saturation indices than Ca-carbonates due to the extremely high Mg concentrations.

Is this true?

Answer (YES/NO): YES